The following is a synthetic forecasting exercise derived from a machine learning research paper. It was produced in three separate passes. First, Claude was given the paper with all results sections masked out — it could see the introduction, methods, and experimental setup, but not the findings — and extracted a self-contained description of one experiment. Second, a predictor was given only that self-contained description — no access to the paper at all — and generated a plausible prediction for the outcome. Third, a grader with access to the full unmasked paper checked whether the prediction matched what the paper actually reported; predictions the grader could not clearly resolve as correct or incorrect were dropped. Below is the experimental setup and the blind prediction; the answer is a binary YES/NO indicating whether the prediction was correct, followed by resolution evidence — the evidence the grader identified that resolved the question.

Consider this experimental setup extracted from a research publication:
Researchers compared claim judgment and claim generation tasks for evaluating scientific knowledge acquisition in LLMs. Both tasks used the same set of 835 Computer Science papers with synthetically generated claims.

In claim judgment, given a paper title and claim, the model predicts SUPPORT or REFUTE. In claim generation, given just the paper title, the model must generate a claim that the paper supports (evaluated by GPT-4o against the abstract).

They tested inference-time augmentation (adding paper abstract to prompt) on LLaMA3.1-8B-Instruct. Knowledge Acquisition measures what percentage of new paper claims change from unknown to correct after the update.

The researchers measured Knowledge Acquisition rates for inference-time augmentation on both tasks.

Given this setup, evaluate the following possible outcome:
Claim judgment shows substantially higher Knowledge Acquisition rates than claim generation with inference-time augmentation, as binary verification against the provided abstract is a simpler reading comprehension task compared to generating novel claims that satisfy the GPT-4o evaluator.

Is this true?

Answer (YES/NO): NO